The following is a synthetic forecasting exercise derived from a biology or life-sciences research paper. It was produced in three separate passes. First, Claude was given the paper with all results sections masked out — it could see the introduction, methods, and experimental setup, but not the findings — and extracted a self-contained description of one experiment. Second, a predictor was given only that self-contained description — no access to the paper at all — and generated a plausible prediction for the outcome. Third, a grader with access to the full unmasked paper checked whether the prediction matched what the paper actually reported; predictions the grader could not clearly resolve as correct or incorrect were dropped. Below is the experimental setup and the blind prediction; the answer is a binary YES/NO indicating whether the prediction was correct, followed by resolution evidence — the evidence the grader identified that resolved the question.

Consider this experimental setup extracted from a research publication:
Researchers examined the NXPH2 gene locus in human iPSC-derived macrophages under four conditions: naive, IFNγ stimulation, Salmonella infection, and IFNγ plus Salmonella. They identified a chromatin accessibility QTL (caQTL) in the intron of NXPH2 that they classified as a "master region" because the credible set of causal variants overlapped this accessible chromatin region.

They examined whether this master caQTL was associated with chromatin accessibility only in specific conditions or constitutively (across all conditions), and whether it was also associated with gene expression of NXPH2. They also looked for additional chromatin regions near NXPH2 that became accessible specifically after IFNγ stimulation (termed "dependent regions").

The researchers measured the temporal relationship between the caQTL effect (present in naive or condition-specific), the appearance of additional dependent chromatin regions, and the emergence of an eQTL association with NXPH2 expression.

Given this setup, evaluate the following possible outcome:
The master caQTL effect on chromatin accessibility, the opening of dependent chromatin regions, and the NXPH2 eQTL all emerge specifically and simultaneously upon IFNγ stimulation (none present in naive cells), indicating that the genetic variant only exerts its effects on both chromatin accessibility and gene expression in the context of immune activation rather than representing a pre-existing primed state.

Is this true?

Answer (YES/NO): NO